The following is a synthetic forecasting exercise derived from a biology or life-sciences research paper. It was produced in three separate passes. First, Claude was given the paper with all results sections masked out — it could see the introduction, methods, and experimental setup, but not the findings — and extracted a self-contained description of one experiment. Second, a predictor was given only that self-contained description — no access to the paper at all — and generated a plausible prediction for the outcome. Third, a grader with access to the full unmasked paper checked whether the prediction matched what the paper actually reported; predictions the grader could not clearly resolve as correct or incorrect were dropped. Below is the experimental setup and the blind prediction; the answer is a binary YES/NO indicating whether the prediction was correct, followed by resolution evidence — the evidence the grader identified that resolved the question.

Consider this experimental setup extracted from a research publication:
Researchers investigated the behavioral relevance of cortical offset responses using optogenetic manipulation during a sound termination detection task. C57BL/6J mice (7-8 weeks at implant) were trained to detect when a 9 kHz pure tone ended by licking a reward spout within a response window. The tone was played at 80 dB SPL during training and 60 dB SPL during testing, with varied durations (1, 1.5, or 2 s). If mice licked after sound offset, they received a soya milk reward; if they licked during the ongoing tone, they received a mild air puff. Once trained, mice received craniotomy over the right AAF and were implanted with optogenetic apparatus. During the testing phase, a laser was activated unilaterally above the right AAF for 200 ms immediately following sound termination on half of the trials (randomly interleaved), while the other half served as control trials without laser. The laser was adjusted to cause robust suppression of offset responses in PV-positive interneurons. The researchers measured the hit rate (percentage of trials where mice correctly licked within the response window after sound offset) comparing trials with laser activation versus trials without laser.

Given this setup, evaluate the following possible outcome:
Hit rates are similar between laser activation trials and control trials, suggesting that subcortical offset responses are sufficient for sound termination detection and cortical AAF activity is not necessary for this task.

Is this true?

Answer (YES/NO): NO